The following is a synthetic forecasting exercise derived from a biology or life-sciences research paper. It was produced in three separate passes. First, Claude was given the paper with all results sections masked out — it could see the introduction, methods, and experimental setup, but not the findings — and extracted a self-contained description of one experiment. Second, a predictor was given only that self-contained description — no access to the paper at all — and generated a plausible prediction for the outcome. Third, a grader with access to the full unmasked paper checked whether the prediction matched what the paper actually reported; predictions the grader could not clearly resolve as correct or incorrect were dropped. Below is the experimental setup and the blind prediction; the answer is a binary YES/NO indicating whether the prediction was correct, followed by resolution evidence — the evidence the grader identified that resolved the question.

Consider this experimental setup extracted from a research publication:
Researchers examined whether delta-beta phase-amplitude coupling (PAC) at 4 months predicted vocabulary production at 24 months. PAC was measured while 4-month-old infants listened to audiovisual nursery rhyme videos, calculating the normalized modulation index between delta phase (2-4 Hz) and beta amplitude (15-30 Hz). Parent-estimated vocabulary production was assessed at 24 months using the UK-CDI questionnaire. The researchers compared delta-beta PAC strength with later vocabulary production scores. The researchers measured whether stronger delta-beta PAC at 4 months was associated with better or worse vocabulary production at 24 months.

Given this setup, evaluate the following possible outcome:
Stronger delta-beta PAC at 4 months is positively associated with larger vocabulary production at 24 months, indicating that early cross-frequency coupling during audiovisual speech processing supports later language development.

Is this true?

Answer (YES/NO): NO